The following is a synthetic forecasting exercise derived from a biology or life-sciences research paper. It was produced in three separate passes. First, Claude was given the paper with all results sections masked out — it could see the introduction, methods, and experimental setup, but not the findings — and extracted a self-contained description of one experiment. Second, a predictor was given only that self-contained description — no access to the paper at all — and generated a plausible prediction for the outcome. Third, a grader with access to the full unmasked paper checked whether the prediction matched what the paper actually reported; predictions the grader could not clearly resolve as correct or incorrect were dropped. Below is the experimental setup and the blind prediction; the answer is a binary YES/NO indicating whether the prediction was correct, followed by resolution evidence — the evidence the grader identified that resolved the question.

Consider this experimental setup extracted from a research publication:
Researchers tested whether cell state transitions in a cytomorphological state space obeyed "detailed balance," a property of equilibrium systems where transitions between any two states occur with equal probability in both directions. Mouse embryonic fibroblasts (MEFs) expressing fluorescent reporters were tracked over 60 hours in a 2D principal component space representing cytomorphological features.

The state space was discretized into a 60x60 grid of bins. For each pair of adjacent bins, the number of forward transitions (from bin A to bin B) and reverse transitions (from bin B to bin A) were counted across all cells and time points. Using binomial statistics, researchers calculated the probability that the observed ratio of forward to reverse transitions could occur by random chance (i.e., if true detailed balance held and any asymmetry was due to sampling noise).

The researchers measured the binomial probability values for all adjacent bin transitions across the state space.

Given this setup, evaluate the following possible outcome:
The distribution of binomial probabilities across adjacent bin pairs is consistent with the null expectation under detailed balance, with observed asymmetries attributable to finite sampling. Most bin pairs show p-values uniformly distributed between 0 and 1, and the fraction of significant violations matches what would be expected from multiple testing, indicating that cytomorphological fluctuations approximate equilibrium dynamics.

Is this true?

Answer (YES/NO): YES